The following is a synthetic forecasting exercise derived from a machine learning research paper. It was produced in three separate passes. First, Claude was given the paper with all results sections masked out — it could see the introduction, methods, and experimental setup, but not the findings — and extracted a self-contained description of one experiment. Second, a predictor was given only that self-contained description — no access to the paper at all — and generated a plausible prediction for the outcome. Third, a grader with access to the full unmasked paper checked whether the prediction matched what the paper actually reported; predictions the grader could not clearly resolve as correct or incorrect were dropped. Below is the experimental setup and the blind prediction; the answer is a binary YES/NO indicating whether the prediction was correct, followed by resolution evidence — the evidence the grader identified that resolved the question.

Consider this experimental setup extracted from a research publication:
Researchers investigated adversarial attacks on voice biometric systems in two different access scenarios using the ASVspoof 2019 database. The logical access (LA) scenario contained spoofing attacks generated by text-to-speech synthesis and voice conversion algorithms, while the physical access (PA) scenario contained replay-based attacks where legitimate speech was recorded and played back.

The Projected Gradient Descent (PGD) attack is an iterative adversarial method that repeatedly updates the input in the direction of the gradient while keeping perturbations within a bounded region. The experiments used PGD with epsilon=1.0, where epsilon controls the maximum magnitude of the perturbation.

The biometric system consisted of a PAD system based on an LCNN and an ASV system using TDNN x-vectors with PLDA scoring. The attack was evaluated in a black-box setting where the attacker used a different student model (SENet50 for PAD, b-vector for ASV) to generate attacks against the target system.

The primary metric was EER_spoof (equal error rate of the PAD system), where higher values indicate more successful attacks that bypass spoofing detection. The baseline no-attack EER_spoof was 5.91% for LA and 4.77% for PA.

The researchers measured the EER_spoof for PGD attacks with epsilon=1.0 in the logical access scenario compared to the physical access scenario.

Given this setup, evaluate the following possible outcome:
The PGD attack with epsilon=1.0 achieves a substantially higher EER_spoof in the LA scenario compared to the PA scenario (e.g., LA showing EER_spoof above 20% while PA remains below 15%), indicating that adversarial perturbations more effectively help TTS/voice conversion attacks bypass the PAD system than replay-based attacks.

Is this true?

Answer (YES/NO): NO